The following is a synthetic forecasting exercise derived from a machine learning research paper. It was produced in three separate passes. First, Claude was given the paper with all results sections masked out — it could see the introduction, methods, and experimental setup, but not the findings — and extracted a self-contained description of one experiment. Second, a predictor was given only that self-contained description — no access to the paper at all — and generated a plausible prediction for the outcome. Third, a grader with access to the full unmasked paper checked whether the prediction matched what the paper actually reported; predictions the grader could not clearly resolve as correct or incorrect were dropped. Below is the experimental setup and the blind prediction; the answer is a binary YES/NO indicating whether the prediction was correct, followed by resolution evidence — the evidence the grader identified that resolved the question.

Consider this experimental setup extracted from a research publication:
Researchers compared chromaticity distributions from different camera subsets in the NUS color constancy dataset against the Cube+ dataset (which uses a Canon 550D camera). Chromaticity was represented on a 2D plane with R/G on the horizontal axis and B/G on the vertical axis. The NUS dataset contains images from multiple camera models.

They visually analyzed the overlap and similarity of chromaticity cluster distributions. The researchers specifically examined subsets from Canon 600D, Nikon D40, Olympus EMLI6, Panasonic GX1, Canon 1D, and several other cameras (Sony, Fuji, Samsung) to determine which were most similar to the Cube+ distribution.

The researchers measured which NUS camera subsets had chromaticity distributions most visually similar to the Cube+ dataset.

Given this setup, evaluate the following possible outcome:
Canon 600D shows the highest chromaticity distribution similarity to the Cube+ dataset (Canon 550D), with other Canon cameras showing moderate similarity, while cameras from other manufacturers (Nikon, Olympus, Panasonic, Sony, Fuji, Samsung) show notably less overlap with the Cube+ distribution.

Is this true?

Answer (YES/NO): NO